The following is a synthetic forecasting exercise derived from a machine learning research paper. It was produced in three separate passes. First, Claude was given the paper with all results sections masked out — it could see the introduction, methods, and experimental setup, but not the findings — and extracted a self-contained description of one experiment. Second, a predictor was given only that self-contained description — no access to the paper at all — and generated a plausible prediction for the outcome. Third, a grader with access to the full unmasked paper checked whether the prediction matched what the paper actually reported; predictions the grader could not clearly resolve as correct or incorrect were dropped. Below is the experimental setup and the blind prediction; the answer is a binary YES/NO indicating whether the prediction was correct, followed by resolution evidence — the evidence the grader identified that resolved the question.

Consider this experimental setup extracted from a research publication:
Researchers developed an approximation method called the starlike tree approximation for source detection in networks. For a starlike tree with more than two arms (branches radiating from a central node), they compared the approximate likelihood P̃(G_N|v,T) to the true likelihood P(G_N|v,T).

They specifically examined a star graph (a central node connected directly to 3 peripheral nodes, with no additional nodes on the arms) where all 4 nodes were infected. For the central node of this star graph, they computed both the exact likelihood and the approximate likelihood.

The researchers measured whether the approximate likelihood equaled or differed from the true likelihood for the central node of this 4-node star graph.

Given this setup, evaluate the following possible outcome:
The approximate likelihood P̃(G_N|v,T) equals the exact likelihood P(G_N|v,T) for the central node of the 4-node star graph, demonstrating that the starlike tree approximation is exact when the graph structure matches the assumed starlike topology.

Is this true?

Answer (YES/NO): YES